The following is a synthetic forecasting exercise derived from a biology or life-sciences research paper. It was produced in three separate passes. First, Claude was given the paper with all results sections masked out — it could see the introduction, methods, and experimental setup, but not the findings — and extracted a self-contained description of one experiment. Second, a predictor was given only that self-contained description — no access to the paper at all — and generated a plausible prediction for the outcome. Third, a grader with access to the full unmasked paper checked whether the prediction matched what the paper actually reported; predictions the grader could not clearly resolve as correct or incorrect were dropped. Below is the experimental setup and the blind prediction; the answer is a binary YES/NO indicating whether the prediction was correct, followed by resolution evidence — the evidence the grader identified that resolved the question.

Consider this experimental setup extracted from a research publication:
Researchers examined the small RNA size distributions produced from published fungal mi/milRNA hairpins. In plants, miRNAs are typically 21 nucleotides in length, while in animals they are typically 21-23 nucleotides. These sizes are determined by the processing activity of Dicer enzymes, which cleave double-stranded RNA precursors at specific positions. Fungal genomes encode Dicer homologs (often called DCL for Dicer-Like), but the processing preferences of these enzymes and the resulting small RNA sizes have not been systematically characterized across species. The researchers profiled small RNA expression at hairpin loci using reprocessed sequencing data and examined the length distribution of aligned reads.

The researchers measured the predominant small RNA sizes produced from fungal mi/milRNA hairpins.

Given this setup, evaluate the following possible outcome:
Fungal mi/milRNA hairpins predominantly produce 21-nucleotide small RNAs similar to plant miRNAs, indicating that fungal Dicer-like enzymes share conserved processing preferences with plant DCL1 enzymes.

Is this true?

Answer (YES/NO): NO